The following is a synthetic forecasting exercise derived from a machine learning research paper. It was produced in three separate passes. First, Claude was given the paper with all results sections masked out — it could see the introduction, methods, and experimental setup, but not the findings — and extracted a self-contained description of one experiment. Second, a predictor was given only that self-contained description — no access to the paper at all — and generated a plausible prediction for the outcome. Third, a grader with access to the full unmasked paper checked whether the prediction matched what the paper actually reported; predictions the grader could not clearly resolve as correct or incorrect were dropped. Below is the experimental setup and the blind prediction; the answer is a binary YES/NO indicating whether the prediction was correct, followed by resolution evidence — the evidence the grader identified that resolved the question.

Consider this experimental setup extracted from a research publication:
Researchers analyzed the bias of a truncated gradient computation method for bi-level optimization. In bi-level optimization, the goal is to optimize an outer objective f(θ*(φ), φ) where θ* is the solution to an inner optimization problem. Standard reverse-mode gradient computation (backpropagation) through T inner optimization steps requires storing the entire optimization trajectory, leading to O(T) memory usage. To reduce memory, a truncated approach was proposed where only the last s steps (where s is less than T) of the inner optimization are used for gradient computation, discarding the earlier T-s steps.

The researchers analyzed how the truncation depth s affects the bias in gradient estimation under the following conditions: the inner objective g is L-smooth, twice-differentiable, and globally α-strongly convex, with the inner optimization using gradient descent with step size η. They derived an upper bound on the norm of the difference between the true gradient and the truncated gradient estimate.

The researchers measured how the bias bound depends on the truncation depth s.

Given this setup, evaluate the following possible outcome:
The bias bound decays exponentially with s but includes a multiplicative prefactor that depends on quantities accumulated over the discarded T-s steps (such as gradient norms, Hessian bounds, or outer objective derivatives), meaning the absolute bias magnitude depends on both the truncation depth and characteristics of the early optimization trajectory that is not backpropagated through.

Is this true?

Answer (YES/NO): YES